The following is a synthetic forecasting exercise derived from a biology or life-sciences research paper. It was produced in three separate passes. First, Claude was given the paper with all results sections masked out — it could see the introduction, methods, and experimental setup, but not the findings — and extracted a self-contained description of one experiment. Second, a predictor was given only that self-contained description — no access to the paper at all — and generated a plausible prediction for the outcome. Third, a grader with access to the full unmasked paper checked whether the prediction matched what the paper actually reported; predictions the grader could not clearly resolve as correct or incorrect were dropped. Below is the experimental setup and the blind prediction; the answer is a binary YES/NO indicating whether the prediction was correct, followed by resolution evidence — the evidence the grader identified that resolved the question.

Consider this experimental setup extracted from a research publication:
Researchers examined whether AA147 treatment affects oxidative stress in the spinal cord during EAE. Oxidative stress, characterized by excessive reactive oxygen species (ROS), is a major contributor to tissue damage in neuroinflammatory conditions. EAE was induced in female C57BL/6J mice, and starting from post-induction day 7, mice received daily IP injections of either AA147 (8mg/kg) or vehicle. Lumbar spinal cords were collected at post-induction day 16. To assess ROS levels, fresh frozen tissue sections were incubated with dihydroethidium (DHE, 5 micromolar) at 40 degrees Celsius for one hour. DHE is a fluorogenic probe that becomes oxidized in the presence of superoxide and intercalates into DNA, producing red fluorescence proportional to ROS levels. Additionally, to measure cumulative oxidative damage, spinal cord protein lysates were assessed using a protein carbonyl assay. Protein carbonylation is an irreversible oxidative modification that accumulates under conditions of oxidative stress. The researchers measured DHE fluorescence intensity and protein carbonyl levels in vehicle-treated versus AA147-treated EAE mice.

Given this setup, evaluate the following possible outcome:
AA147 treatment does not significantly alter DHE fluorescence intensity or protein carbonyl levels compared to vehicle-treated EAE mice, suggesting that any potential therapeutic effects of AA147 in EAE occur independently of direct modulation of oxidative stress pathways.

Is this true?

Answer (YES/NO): YES